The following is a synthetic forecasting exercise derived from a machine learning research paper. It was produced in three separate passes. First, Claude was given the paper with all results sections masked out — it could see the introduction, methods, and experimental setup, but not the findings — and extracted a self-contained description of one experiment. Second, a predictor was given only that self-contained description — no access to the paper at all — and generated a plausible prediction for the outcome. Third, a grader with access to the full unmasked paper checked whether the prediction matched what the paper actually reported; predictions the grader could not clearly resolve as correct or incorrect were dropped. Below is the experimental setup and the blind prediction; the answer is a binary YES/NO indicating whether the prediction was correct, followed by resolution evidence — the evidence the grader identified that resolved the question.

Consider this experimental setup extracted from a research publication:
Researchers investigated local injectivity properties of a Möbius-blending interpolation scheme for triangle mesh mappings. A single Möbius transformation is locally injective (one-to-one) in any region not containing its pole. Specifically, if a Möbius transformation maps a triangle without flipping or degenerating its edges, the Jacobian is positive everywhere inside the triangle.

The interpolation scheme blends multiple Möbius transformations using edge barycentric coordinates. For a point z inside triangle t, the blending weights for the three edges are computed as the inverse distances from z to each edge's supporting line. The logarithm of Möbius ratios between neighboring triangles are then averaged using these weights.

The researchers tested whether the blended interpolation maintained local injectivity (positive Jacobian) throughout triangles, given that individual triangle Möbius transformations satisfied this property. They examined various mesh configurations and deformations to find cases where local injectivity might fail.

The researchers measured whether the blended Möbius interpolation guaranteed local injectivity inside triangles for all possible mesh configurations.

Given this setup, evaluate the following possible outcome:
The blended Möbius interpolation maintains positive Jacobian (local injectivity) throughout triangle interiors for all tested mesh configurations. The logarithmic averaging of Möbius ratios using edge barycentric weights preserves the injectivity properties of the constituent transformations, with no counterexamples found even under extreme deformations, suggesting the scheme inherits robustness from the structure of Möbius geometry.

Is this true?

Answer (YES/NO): NO